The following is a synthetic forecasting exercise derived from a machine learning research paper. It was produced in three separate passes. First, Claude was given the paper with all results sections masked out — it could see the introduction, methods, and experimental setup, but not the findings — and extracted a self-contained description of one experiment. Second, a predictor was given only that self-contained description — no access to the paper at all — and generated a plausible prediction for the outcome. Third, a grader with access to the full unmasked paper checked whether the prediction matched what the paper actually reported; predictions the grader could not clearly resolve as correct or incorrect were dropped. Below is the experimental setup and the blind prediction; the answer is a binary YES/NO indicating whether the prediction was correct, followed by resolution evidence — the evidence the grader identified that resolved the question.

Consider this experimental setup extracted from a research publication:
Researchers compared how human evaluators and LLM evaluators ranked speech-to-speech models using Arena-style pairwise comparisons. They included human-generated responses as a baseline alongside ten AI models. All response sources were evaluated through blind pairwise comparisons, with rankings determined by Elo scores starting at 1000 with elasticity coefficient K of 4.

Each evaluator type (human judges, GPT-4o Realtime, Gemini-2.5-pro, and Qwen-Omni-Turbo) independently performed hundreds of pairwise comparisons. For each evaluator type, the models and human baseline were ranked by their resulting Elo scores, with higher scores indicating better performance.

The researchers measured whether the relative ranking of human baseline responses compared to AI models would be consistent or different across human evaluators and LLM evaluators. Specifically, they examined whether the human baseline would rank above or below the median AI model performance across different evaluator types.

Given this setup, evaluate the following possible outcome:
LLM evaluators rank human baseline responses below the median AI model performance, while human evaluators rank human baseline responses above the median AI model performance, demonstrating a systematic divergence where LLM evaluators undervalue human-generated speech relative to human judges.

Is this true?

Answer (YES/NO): YES